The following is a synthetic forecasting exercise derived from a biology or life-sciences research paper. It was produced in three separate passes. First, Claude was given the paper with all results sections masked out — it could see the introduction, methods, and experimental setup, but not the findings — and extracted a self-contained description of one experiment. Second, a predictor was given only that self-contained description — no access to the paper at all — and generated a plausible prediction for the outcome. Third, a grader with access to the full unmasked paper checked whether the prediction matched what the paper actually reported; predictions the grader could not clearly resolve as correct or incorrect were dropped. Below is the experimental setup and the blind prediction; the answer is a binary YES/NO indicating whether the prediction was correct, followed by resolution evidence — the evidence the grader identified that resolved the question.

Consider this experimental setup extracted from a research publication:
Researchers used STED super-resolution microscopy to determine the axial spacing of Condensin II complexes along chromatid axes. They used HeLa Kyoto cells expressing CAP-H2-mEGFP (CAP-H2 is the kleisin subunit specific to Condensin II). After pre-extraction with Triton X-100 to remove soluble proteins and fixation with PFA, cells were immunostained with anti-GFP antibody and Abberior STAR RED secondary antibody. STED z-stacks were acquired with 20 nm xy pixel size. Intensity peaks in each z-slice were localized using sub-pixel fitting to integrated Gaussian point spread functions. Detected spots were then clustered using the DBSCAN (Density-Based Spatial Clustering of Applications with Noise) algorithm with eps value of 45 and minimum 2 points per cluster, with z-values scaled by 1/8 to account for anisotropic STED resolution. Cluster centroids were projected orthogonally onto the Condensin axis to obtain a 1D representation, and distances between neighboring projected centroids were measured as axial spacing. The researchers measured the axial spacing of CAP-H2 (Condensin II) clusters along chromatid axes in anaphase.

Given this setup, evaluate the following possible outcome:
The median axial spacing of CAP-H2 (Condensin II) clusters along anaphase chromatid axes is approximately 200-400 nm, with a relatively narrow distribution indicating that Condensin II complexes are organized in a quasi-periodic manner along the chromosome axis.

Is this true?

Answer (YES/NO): NO